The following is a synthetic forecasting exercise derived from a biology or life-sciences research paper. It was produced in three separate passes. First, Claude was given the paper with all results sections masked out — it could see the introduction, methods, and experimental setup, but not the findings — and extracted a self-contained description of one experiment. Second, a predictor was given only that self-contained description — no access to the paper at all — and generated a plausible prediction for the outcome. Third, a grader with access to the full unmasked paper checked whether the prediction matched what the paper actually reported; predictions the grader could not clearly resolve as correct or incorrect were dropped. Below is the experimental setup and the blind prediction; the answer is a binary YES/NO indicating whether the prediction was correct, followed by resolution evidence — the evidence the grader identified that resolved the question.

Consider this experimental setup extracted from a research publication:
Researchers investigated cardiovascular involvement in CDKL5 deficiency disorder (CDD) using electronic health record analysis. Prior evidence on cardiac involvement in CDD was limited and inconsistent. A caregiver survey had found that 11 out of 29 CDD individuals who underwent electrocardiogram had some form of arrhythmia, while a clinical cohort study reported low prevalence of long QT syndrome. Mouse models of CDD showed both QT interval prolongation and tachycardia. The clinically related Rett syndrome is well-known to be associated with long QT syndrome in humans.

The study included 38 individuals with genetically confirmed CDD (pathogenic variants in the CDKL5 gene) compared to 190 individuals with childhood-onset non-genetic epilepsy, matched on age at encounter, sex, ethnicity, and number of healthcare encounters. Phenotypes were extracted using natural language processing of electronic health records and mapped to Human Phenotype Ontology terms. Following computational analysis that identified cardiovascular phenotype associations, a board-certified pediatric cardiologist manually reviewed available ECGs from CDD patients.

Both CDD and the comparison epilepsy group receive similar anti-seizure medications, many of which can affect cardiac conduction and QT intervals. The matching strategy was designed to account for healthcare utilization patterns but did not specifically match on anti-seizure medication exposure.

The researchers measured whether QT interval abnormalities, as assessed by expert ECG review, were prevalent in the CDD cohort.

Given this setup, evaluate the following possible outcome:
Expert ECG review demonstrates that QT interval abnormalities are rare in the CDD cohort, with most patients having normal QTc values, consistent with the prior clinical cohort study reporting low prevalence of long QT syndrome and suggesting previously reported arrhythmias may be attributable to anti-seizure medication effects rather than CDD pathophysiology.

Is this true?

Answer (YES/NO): NO